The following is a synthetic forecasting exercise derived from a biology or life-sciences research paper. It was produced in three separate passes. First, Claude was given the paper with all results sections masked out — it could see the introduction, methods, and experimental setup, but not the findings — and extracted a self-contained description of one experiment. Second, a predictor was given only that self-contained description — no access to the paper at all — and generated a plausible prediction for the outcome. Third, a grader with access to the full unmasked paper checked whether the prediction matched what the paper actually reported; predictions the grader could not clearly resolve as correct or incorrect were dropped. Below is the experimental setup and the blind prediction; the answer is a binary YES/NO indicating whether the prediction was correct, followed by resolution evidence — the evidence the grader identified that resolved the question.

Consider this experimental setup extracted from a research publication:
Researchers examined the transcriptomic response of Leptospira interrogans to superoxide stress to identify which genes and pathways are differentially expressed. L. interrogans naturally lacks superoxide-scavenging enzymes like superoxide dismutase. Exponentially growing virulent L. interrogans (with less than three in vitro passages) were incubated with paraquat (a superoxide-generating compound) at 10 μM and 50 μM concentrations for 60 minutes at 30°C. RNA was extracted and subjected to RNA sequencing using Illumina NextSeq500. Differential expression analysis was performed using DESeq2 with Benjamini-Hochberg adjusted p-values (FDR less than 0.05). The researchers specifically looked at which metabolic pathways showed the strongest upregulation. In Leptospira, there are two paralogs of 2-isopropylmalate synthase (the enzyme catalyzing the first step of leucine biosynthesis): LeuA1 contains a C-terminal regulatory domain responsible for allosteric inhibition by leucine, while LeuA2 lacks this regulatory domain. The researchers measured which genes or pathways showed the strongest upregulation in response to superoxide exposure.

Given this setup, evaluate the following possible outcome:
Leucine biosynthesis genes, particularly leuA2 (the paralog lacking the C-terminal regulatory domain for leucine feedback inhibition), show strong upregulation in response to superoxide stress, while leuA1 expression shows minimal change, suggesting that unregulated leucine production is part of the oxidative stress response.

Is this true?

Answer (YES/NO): YES